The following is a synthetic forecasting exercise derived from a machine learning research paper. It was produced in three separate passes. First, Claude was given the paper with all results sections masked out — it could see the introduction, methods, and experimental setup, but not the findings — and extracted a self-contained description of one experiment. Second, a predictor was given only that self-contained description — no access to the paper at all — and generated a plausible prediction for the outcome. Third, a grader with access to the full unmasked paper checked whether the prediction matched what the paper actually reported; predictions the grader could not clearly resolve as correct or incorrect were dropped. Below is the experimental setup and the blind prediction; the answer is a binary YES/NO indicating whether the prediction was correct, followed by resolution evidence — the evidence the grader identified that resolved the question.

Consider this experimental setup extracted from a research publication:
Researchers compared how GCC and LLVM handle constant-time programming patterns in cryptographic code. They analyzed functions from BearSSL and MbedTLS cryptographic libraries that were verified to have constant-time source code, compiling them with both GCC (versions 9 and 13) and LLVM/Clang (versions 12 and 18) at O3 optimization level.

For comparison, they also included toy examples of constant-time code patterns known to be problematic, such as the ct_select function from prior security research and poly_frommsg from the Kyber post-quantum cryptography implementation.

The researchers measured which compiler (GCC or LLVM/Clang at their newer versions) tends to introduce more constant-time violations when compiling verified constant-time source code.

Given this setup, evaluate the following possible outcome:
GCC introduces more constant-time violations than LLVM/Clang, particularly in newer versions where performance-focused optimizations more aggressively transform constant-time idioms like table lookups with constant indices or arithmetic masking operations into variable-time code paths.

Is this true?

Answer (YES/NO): NO